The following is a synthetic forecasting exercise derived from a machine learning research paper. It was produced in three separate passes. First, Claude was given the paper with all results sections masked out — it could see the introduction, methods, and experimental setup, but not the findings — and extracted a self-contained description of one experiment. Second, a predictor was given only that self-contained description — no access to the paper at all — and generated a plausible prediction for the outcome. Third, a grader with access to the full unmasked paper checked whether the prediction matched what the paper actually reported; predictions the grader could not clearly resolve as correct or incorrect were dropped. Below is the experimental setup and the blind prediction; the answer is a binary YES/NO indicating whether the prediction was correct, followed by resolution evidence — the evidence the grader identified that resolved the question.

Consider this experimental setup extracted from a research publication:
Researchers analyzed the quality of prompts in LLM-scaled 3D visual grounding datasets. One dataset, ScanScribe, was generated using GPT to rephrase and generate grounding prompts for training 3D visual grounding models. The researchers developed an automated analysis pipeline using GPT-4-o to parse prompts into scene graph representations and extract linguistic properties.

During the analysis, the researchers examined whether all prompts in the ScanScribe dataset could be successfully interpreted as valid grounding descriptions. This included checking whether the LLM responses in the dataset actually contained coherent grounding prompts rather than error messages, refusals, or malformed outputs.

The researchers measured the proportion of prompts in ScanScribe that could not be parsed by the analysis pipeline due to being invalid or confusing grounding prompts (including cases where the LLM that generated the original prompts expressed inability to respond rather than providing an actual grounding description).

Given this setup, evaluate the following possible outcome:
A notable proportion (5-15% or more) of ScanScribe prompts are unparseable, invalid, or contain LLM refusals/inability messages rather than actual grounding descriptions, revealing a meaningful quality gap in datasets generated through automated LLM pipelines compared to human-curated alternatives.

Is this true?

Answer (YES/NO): YES